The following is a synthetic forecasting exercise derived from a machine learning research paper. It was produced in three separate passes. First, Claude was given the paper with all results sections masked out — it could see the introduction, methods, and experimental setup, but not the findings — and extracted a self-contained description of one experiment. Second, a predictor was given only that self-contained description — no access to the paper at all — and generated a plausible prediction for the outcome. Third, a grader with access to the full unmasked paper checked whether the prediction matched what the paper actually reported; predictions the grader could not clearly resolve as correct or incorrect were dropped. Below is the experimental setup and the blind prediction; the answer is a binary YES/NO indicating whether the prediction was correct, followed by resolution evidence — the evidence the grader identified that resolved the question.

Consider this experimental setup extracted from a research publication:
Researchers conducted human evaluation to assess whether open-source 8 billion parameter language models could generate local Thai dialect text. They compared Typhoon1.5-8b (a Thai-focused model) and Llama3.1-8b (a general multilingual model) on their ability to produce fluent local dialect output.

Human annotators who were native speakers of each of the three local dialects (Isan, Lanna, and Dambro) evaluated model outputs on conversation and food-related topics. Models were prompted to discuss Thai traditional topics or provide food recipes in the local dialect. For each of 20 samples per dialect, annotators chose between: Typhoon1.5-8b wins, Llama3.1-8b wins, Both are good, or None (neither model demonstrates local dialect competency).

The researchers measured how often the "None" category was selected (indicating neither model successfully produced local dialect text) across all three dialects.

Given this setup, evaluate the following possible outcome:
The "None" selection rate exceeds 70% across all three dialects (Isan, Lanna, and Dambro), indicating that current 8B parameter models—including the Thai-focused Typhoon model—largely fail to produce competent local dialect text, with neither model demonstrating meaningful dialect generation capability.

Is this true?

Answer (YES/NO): YES